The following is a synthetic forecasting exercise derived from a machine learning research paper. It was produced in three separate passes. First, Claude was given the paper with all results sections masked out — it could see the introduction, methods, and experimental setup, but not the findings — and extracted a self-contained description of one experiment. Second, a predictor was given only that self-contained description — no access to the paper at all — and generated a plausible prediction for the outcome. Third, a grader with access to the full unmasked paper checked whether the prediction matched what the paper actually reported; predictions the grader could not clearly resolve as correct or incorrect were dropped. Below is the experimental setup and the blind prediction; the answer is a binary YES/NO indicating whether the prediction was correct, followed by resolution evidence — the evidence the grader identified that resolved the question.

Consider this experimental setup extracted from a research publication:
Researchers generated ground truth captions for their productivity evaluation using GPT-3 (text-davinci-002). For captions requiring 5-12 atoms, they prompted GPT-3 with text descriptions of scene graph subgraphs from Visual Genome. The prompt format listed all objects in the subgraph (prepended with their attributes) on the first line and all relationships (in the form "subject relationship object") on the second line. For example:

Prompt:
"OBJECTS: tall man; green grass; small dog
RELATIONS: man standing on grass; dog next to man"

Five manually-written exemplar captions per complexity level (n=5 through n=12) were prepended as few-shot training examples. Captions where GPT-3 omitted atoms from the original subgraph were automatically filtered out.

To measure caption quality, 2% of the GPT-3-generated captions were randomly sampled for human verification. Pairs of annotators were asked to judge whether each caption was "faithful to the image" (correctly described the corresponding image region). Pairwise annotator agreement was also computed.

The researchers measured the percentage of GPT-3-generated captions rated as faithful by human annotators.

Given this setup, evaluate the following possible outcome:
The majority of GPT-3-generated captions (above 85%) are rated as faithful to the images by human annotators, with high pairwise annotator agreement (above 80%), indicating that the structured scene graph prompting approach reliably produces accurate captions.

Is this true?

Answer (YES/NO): YES